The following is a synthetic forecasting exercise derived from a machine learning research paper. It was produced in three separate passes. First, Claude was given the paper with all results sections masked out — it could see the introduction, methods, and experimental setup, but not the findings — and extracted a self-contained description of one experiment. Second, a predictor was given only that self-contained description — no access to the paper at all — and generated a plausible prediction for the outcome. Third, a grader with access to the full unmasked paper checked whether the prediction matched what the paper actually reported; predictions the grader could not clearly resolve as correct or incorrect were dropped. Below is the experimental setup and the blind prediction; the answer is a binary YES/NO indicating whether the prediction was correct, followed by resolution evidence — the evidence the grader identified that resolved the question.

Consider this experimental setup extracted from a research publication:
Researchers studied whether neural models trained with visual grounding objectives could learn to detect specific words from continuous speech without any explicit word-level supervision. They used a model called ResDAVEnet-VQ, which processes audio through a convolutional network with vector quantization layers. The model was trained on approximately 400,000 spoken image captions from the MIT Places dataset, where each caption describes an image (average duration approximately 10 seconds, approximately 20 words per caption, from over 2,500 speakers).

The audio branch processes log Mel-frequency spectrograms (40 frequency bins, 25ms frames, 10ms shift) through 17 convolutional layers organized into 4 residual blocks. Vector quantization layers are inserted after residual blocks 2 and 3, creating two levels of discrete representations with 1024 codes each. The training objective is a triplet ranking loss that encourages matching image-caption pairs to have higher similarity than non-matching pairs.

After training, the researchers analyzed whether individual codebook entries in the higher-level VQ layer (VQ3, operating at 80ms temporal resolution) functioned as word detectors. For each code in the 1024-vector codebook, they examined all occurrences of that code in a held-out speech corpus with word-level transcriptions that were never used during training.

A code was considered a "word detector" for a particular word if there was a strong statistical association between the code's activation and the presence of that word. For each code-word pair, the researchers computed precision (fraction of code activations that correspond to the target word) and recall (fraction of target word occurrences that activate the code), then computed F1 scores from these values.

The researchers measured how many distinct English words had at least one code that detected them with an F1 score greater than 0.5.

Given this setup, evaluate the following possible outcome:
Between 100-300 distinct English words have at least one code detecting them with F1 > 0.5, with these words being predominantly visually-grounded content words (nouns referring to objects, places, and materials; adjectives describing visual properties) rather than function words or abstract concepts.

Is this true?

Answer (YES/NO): YES